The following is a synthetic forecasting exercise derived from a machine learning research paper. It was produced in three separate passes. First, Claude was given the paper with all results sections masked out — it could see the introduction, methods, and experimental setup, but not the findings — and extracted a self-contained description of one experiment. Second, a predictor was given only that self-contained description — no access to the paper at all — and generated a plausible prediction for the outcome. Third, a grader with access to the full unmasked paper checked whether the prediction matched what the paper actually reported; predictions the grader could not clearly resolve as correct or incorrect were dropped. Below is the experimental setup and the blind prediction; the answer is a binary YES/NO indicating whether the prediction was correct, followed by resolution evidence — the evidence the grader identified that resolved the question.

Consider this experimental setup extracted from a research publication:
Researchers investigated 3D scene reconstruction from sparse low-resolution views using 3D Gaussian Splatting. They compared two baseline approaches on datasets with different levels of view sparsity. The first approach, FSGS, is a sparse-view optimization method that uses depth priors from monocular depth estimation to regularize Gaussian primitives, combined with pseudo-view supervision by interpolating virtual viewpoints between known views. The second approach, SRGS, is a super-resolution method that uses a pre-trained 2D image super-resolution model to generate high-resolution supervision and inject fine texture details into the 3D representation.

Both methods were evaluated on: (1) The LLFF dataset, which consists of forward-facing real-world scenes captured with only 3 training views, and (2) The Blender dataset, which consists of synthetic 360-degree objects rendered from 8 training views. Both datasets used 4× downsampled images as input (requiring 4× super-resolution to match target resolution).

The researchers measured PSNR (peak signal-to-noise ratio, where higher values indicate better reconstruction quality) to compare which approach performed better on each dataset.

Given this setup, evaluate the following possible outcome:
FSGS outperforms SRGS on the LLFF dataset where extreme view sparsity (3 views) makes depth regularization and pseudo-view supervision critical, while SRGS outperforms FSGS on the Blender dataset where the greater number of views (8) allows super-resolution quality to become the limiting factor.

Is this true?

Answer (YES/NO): YES